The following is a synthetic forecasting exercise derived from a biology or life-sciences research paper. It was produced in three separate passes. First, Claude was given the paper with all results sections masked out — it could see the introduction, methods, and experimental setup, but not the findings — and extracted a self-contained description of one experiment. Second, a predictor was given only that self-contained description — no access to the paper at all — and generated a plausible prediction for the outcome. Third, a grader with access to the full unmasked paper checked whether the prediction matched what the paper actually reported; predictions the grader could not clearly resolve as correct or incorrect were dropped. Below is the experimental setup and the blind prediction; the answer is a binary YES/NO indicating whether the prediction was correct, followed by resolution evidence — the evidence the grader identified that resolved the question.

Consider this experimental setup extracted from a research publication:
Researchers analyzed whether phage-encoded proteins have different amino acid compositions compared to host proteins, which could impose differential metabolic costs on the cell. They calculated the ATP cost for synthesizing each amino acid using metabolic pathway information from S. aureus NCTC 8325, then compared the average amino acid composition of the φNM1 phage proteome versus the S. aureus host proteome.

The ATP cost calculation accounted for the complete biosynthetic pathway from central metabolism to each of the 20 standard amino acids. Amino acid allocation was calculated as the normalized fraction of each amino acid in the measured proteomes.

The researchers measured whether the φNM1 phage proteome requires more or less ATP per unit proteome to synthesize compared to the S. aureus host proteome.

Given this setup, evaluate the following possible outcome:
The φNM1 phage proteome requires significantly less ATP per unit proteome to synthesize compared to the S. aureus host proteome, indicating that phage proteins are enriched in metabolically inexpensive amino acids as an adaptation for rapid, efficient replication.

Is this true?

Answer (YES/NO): NO